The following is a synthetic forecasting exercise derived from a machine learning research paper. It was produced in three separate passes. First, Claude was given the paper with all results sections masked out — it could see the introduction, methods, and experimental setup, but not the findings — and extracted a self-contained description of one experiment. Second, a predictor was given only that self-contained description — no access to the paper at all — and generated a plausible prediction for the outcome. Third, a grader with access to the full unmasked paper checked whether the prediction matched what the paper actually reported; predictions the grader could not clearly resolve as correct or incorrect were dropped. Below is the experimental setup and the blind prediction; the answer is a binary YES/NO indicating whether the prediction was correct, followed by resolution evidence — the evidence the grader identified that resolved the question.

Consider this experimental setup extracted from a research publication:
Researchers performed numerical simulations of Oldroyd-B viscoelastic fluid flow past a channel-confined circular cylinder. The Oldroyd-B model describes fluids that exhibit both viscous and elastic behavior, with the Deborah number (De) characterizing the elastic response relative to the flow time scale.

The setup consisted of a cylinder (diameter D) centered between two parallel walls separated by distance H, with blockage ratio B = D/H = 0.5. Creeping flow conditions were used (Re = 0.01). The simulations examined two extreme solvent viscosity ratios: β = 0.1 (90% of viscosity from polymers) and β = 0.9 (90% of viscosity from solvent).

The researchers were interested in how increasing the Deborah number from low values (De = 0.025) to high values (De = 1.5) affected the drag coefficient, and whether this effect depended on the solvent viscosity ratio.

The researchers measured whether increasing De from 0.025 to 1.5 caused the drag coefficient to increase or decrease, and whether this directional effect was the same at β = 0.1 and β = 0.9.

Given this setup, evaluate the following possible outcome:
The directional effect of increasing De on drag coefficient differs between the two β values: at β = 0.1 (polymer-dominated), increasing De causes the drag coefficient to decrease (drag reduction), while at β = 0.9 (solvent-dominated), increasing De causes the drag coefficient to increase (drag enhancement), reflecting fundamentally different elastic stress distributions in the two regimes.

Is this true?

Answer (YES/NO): YES